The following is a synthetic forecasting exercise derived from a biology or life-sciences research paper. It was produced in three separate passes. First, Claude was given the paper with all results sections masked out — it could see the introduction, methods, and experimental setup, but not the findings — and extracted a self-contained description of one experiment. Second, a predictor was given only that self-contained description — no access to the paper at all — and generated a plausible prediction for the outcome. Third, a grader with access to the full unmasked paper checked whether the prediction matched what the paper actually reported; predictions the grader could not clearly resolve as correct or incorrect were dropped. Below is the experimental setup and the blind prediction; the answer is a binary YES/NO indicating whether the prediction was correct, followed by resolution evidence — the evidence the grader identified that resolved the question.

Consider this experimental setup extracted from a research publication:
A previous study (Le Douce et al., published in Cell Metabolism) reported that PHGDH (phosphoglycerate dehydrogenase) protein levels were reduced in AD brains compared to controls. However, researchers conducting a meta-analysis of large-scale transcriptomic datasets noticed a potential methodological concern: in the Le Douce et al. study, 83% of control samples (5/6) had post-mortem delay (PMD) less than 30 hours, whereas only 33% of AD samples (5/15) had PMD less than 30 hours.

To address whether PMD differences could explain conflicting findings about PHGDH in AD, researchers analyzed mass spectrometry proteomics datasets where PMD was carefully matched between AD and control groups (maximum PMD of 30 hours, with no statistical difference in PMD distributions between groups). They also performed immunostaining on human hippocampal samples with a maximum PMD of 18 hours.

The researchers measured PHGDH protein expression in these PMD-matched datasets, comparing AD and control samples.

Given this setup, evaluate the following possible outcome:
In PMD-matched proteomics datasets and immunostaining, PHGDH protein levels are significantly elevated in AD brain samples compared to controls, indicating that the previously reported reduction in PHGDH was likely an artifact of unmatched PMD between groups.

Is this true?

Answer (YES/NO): YES